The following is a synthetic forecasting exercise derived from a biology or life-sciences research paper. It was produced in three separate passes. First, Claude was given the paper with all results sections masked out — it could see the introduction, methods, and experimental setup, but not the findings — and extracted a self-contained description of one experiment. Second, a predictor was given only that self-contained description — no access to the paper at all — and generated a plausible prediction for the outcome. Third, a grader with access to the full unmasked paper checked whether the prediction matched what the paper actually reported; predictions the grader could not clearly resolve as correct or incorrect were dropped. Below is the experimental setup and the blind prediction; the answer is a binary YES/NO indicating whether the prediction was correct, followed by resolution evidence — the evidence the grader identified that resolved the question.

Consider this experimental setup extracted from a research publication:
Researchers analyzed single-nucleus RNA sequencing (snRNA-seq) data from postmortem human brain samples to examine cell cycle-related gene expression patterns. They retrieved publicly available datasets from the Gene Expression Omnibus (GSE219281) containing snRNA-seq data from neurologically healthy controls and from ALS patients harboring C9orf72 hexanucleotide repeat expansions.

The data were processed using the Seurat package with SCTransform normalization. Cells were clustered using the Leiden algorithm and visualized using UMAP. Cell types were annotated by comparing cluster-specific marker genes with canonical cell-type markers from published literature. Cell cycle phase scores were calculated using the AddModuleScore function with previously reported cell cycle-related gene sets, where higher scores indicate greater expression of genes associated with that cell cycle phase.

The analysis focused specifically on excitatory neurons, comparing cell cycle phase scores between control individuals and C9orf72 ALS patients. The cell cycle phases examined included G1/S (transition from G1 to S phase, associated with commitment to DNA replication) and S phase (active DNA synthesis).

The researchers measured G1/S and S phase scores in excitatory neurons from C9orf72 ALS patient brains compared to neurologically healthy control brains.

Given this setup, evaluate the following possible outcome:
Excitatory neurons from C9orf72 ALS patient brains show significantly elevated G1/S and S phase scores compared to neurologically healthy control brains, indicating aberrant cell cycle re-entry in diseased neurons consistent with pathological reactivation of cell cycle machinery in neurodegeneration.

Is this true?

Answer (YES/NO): YES